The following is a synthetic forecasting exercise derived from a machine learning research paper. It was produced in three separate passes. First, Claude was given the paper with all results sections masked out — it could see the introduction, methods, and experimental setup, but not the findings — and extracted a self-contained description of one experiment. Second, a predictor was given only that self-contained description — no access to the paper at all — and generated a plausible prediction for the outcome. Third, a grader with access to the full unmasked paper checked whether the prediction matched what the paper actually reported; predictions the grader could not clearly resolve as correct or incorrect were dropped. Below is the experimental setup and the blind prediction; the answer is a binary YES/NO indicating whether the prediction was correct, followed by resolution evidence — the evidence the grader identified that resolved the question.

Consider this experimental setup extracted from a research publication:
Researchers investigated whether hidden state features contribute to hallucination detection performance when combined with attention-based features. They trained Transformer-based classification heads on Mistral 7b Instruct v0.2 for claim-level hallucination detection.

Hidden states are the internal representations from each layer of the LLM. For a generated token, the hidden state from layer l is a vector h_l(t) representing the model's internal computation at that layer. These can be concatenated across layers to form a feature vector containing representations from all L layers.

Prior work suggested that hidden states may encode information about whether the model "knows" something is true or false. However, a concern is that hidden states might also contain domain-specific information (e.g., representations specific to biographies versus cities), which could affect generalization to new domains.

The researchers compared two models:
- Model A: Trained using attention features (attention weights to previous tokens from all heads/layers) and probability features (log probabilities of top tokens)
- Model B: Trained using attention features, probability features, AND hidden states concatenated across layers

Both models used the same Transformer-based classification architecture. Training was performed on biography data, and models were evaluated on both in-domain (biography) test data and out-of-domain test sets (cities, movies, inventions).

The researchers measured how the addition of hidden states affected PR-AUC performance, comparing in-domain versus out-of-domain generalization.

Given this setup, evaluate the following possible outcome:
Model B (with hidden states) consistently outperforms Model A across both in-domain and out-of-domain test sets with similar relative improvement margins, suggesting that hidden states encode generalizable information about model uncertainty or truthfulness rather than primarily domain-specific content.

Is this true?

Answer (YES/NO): NO